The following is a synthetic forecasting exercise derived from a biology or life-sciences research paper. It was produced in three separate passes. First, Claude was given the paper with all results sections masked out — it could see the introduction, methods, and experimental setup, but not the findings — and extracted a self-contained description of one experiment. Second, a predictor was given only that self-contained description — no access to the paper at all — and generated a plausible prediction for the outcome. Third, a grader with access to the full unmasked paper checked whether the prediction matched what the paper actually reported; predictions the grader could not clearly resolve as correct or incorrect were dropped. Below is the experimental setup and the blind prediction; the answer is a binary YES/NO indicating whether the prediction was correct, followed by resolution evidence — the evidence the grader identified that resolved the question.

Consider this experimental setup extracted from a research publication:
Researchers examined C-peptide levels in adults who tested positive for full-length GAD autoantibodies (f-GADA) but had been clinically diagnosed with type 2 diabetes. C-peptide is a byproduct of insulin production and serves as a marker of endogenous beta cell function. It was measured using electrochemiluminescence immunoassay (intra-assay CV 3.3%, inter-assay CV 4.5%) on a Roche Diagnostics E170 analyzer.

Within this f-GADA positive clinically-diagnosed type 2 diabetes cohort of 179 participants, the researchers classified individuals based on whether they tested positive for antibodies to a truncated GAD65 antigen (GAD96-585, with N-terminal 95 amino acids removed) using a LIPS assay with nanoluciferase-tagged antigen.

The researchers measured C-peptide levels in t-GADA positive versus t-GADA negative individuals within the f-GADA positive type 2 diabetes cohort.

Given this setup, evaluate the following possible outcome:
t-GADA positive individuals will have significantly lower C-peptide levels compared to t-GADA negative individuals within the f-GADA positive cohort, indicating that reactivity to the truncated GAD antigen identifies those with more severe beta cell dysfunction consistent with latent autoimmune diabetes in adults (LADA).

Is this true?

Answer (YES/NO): YES